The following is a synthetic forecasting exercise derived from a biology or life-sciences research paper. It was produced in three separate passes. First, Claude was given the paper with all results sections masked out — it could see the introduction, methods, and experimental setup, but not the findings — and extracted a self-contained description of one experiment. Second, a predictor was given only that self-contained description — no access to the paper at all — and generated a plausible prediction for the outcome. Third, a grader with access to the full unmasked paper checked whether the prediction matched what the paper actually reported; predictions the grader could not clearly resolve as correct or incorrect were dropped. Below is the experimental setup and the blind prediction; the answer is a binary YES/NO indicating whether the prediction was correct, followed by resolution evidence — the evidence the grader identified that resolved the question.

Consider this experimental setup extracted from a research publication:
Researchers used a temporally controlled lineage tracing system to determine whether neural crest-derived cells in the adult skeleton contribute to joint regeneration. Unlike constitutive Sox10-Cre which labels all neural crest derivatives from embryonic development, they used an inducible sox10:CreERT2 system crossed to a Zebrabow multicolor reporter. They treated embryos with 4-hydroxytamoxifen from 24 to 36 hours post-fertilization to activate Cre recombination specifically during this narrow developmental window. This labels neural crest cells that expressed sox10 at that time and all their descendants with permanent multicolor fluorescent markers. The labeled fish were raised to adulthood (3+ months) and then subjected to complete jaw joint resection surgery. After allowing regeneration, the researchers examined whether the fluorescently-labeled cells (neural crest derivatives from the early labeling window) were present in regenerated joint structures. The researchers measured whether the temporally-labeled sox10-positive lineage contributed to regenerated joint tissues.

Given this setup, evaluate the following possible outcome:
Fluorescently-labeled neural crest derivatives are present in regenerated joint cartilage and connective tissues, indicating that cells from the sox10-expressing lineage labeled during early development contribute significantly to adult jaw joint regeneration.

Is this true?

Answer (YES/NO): YES